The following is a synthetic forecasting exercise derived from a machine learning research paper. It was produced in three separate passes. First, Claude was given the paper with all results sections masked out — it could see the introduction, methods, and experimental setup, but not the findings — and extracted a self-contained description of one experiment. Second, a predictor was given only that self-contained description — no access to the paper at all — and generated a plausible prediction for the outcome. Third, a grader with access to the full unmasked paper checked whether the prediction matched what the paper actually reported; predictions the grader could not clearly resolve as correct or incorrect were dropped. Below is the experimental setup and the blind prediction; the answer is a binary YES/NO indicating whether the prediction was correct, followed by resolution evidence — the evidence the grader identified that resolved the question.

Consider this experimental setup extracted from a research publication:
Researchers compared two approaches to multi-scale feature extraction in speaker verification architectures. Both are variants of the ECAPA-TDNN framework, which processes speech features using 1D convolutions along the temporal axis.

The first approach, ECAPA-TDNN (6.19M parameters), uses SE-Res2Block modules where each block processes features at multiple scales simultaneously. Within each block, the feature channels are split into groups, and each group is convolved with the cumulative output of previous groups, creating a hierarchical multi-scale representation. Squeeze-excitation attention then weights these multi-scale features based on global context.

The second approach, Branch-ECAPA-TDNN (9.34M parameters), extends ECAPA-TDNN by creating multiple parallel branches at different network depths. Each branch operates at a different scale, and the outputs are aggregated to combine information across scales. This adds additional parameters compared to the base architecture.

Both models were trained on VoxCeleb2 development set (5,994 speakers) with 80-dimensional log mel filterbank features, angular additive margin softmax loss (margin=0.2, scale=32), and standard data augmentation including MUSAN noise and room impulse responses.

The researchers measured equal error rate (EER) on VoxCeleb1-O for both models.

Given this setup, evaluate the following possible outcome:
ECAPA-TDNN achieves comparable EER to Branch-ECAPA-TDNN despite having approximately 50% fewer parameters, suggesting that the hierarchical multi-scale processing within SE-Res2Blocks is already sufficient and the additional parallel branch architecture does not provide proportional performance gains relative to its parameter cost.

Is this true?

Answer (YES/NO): NO